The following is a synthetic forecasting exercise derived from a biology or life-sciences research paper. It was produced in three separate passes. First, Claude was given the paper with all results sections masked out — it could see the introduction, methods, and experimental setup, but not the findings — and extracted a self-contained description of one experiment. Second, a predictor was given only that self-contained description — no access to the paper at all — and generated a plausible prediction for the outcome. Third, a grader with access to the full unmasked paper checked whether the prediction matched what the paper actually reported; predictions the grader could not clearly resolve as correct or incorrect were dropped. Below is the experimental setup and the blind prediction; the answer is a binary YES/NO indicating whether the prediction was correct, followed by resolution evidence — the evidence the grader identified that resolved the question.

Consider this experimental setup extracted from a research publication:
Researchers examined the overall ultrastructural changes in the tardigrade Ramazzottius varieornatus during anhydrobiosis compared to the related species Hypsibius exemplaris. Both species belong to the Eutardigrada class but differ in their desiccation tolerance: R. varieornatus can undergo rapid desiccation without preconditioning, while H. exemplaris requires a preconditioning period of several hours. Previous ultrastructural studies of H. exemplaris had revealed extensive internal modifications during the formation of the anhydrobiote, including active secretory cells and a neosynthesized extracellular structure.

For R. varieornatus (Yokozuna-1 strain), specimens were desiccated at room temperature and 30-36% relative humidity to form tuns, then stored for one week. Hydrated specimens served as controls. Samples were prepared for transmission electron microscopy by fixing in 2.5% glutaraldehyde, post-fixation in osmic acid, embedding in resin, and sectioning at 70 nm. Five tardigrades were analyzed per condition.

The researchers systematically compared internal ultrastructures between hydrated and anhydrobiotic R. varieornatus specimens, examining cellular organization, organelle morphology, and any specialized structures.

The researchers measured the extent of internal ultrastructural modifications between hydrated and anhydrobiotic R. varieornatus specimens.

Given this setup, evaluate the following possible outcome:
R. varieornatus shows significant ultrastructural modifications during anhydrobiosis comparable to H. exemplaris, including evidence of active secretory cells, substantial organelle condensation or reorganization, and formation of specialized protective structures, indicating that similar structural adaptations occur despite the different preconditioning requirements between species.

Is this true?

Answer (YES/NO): NO